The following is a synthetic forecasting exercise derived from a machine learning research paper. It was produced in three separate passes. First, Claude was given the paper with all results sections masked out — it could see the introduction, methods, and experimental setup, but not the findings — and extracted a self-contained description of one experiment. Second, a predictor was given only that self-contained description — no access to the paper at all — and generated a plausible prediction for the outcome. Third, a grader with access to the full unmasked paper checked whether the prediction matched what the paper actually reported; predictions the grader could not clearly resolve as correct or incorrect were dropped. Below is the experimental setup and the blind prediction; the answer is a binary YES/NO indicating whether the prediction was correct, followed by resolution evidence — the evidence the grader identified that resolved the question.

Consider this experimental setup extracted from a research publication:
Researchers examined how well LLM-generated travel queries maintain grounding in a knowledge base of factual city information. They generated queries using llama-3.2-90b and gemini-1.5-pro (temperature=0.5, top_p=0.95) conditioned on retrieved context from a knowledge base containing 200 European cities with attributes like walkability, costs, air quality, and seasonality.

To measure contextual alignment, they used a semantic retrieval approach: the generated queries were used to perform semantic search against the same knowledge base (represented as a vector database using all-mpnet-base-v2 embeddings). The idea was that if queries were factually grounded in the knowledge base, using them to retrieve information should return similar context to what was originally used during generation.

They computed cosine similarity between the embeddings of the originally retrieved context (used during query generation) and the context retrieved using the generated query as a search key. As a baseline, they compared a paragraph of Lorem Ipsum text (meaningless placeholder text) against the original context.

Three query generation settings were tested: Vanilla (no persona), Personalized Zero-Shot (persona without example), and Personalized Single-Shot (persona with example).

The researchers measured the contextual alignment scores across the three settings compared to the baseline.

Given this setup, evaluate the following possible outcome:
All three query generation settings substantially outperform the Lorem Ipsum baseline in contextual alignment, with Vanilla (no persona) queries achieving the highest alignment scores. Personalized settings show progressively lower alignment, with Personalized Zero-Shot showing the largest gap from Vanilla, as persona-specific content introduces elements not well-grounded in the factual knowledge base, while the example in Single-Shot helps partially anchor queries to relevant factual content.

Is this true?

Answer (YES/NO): NO